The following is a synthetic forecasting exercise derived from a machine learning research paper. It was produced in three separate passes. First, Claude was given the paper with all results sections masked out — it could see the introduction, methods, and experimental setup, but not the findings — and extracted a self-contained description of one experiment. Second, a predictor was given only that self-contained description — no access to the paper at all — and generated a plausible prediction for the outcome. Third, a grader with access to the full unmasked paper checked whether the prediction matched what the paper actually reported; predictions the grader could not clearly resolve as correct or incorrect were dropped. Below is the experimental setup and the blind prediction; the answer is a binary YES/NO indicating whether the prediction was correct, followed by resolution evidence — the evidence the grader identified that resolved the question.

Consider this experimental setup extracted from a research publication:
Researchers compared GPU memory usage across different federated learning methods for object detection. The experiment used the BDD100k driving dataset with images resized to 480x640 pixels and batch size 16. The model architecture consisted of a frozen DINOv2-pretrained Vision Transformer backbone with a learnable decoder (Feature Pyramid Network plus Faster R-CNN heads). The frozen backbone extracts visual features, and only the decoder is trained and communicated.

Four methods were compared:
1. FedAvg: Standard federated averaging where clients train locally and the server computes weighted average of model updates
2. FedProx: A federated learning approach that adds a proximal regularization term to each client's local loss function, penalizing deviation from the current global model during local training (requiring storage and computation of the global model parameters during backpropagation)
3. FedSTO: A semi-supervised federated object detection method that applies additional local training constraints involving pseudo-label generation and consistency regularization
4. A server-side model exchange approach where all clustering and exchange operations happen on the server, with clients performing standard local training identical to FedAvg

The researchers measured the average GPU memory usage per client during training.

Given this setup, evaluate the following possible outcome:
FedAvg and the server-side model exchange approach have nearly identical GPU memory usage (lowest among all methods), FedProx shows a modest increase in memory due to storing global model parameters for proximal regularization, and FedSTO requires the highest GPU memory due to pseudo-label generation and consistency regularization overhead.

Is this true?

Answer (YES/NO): NO